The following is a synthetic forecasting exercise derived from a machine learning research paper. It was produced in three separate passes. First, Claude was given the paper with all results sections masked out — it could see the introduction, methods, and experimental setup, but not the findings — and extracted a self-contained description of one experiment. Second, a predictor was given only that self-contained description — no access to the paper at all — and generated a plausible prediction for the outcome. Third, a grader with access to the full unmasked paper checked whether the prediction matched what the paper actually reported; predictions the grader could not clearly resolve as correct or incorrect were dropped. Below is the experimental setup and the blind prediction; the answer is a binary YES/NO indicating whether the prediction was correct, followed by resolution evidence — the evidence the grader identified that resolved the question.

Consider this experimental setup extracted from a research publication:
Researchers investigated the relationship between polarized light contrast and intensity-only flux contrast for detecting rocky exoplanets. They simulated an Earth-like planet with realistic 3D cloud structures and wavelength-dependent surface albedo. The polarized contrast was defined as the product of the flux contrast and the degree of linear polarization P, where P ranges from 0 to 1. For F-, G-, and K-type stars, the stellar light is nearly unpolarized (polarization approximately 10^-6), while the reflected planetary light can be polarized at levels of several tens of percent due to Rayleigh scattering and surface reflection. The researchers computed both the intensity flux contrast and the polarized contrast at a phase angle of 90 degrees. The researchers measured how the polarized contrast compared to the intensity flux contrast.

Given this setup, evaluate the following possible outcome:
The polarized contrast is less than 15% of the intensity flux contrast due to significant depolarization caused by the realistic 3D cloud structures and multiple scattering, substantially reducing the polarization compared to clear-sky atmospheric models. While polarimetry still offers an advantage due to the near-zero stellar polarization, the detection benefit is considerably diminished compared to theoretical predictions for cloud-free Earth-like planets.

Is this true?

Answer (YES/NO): NO